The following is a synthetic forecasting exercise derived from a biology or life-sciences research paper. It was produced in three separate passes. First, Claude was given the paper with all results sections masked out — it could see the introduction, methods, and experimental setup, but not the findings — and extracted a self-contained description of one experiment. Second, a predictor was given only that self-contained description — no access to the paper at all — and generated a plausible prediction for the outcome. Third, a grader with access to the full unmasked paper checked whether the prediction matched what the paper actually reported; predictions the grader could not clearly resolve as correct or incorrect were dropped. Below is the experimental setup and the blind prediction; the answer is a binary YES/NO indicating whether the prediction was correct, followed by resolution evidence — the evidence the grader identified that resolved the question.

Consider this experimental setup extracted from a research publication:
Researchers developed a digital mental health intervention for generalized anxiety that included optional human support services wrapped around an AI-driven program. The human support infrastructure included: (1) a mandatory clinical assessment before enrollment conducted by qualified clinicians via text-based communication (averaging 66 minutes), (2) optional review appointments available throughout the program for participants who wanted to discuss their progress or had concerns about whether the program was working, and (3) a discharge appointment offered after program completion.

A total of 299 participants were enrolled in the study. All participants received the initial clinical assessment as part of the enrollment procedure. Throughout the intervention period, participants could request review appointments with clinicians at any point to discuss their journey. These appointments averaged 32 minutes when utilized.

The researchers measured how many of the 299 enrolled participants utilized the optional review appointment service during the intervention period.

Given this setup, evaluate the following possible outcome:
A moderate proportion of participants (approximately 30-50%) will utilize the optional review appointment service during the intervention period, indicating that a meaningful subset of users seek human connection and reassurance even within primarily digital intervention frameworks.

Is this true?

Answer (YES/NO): NO